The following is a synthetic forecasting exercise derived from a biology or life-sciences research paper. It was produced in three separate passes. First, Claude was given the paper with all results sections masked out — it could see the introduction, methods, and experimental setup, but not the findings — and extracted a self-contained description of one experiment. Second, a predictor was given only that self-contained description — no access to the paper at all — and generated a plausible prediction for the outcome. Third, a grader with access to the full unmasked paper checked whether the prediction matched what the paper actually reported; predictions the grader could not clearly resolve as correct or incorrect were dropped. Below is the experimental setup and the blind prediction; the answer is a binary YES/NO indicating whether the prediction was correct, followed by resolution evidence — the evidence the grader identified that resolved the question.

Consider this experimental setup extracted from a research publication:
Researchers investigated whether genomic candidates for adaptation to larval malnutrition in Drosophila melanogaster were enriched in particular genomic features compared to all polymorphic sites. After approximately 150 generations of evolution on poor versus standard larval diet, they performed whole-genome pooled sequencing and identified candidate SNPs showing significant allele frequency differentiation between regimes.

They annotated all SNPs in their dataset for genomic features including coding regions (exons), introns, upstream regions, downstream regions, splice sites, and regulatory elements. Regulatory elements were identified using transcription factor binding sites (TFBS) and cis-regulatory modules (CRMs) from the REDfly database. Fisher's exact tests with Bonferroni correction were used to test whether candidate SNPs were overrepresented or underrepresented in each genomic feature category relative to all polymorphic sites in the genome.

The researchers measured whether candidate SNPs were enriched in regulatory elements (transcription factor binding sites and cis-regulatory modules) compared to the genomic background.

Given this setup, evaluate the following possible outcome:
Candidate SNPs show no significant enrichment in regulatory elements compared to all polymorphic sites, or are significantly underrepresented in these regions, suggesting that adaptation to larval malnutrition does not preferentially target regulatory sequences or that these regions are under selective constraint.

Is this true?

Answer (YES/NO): NO